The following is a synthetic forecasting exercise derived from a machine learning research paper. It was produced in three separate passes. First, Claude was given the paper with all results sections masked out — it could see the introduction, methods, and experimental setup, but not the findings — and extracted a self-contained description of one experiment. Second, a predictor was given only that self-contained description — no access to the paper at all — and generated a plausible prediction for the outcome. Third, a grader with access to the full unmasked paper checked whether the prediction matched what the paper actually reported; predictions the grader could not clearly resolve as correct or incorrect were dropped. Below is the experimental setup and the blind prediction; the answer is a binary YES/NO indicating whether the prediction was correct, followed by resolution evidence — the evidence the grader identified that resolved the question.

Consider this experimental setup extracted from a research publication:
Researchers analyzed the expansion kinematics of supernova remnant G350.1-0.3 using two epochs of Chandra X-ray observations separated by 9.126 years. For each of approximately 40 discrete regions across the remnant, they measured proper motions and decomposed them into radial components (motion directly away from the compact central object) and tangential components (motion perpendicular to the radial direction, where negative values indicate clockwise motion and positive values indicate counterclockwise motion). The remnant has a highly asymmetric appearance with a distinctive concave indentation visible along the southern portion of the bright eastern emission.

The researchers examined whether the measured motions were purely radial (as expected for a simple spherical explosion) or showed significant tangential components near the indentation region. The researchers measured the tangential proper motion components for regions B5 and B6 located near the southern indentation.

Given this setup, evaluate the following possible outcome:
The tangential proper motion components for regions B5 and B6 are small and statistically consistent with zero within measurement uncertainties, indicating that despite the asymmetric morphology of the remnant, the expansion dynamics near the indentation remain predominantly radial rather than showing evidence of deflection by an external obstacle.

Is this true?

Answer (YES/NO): NO